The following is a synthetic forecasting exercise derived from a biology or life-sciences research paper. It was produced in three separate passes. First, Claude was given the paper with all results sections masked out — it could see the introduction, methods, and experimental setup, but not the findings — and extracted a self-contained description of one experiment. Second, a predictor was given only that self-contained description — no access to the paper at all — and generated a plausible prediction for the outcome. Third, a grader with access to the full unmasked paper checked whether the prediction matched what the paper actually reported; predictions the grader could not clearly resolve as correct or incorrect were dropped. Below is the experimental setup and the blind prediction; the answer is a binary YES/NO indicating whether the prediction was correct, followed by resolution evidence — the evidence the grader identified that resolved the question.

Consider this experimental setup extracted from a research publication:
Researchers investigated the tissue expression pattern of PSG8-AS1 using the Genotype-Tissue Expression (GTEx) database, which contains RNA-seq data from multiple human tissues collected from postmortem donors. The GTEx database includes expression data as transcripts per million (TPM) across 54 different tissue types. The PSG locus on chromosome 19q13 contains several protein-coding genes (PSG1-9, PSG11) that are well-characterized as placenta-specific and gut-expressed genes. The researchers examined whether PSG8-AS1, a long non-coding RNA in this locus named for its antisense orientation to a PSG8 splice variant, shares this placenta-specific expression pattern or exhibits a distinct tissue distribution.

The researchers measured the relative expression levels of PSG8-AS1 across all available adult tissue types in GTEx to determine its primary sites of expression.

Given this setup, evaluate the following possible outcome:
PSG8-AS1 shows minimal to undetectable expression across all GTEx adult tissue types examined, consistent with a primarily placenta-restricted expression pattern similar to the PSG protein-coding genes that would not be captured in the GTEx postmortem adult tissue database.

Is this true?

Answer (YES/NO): NO